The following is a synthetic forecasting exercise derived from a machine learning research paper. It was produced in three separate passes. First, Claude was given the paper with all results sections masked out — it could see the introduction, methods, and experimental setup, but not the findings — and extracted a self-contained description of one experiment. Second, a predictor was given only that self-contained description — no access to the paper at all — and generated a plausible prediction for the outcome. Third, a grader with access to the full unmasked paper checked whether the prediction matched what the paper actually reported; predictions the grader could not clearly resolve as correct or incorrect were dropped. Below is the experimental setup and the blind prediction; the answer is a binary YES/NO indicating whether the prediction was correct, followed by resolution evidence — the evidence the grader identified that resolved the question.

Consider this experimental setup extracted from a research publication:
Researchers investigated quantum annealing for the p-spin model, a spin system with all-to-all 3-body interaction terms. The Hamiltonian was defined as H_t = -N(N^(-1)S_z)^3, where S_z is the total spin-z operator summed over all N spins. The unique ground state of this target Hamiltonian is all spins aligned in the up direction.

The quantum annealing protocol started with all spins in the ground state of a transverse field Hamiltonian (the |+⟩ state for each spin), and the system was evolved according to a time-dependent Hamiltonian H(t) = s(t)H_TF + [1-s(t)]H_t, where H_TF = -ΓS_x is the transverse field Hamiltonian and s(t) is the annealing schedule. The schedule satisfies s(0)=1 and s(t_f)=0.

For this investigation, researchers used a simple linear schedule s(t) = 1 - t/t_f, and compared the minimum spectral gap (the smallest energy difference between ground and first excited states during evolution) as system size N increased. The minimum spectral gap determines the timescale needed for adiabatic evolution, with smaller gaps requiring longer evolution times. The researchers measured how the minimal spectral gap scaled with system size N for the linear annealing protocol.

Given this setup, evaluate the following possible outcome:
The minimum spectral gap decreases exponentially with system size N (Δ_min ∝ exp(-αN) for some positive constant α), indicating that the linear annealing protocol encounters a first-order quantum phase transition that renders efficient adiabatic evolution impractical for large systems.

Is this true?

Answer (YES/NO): YES